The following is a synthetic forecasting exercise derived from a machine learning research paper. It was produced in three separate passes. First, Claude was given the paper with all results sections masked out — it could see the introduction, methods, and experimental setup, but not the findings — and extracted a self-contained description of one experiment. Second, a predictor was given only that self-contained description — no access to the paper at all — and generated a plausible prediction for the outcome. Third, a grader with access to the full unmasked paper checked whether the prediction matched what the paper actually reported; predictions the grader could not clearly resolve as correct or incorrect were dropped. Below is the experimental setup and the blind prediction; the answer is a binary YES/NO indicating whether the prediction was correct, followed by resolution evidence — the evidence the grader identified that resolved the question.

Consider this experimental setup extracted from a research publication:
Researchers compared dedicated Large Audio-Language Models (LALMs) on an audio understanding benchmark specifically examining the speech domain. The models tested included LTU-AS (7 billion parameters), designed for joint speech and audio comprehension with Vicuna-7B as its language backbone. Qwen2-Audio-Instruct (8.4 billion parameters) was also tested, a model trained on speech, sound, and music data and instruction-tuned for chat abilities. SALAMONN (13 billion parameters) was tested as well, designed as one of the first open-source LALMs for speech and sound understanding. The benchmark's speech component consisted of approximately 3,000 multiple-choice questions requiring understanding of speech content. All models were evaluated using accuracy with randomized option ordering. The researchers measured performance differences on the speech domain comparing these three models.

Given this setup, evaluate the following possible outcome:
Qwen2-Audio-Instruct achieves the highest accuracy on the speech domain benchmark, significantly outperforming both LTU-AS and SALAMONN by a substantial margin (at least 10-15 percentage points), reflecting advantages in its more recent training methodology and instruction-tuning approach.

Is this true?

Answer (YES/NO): YES